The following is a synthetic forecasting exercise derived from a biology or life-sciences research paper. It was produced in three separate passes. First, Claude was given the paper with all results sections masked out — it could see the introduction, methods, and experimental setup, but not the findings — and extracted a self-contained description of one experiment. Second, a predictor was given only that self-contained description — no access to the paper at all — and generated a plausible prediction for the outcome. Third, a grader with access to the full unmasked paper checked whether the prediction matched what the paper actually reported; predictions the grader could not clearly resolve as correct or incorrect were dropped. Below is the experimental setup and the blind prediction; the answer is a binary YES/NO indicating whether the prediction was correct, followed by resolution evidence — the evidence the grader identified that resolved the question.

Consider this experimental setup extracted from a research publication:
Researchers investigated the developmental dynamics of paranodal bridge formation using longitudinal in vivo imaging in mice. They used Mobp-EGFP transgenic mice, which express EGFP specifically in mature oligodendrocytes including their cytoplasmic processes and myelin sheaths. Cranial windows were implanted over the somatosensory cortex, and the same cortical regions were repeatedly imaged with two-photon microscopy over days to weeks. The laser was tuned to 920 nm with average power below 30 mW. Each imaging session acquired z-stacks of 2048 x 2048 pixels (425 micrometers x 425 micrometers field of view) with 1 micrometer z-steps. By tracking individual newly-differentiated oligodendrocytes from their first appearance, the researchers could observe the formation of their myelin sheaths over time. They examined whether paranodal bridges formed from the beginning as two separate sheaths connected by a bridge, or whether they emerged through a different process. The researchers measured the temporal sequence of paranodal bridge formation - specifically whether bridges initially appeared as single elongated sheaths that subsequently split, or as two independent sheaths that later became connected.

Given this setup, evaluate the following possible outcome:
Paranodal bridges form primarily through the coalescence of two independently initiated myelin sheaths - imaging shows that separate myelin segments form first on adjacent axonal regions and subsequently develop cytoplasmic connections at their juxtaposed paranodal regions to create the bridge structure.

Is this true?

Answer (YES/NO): NO